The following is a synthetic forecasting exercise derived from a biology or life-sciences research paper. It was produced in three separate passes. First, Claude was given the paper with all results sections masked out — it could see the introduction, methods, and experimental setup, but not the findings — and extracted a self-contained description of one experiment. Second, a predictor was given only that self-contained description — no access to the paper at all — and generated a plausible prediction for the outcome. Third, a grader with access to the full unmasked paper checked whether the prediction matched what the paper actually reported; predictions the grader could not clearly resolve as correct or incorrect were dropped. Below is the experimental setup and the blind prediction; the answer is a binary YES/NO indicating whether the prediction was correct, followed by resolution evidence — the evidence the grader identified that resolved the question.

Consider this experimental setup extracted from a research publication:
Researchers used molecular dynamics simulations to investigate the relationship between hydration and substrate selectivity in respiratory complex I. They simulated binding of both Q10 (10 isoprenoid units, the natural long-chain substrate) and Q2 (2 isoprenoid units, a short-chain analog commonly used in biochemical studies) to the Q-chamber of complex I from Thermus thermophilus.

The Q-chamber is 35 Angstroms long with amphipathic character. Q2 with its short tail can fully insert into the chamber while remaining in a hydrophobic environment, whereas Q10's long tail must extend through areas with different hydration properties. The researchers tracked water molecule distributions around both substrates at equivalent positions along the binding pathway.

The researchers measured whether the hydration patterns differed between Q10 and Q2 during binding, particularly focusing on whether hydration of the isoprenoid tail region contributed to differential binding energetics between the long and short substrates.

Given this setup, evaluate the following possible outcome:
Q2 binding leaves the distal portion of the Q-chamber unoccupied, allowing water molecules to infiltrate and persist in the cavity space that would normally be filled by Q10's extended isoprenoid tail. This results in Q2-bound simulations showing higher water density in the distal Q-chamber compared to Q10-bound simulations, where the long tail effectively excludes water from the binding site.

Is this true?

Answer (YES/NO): YES